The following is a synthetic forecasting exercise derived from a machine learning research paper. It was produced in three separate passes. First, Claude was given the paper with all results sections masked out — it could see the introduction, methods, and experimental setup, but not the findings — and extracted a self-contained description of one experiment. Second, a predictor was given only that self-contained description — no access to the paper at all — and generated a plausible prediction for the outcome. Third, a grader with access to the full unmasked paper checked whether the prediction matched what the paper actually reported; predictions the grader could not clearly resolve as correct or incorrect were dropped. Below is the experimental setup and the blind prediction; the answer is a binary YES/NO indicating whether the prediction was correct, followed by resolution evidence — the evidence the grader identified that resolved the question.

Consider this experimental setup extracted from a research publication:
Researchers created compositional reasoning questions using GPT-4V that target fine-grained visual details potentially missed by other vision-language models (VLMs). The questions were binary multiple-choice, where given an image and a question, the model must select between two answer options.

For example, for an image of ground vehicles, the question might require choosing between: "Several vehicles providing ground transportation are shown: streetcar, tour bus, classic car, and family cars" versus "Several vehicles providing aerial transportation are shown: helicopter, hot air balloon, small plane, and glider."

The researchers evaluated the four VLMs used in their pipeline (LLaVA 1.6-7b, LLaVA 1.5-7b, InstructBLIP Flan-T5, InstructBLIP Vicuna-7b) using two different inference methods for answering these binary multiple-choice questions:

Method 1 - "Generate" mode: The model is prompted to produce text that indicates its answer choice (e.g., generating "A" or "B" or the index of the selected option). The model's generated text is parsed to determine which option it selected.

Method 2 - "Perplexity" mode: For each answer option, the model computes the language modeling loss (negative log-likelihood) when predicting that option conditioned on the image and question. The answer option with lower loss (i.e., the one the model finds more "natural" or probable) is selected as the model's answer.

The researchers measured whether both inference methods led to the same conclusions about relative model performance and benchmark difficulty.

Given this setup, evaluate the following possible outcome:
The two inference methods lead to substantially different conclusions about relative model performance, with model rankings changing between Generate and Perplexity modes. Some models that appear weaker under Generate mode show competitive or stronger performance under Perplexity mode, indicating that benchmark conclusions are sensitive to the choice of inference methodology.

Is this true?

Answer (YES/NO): NO